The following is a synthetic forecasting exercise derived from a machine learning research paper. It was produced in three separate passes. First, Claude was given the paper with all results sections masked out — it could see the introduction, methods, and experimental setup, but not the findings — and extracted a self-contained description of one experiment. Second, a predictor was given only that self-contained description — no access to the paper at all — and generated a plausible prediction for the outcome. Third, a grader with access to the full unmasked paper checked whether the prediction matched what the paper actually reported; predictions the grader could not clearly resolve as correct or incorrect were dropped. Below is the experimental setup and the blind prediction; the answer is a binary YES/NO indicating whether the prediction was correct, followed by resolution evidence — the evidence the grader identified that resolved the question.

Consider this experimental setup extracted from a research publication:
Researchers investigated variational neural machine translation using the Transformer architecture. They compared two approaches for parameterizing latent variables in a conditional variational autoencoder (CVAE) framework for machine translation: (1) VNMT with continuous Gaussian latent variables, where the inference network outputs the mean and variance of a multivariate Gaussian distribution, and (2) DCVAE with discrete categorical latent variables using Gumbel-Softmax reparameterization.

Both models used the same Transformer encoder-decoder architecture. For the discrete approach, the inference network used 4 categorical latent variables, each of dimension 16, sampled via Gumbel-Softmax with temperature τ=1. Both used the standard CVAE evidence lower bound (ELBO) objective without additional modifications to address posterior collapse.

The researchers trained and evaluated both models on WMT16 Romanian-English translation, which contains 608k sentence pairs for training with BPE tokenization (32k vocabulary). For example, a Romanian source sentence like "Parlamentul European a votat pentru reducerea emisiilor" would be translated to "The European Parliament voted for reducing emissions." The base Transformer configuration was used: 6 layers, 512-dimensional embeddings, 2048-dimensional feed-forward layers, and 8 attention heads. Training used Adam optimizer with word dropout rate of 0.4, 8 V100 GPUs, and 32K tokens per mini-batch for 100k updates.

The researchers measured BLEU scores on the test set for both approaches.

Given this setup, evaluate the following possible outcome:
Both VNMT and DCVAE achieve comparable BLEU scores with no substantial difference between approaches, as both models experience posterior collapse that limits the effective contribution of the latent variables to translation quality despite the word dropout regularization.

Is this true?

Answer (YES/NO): YES